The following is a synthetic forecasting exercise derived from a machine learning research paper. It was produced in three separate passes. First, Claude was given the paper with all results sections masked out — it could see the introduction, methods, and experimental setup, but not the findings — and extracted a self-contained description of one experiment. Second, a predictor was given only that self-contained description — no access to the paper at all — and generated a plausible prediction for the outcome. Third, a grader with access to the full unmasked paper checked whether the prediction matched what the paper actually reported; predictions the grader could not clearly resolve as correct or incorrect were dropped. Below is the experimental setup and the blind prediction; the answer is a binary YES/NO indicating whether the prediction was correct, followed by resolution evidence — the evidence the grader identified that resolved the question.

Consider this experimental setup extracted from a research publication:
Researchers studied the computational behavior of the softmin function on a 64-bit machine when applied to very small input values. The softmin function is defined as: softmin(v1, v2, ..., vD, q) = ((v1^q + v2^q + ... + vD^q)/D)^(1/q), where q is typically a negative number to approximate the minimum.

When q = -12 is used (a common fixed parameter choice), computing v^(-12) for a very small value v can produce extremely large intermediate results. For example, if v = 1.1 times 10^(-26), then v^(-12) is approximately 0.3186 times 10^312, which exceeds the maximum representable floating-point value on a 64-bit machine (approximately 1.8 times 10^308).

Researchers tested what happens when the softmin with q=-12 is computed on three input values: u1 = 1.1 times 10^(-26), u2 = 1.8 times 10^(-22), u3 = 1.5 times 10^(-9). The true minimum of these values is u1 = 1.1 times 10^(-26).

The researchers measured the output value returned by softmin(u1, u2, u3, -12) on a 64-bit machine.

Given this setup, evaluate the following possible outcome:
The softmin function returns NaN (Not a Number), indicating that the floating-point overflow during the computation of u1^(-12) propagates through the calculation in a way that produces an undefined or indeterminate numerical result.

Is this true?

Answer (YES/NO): NO